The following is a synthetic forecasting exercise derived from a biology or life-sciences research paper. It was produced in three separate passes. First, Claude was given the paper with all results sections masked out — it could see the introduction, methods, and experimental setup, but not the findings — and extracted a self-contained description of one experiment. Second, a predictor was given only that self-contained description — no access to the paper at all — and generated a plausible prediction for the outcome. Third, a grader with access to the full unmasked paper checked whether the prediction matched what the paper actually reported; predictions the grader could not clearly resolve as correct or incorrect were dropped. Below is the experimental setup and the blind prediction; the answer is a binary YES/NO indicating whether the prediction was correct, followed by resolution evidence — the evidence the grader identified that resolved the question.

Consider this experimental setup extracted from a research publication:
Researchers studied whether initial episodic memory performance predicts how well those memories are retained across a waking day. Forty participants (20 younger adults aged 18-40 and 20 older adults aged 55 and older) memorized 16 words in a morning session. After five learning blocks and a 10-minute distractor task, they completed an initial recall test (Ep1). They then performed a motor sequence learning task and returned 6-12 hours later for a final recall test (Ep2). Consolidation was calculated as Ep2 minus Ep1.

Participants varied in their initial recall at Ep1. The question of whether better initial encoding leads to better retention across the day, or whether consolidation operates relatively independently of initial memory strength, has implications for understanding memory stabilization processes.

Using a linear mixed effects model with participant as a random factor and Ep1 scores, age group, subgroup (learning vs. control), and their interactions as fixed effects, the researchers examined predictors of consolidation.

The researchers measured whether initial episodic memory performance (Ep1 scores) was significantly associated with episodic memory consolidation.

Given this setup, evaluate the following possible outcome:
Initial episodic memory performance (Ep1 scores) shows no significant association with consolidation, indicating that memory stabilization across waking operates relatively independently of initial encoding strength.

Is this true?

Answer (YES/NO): YES